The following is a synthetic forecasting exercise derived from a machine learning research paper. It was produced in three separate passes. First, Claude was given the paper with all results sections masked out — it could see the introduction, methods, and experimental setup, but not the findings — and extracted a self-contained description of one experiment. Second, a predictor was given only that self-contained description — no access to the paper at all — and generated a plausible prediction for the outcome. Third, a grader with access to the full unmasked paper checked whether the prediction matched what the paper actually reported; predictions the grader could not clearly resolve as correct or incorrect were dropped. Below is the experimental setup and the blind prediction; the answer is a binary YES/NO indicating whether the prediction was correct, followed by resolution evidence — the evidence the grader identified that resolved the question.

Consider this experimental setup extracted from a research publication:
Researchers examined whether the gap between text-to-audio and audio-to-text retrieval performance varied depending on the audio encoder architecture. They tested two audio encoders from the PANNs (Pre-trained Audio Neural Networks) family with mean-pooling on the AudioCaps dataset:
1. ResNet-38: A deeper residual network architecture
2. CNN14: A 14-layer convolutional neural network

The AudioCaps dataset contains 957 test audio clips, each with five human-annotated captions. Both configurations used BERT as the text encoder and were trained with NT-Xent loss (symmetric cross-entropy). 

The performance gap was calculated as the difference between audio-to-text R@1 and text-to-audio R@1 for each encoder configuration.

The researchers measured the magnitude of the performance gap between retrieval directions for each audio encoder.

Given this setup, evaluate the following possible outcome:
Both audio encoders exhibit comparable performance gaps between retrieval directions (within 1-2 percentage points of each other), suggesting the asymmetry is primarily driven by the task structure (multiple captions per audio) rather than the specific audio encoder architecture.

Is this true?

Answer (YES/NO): NO